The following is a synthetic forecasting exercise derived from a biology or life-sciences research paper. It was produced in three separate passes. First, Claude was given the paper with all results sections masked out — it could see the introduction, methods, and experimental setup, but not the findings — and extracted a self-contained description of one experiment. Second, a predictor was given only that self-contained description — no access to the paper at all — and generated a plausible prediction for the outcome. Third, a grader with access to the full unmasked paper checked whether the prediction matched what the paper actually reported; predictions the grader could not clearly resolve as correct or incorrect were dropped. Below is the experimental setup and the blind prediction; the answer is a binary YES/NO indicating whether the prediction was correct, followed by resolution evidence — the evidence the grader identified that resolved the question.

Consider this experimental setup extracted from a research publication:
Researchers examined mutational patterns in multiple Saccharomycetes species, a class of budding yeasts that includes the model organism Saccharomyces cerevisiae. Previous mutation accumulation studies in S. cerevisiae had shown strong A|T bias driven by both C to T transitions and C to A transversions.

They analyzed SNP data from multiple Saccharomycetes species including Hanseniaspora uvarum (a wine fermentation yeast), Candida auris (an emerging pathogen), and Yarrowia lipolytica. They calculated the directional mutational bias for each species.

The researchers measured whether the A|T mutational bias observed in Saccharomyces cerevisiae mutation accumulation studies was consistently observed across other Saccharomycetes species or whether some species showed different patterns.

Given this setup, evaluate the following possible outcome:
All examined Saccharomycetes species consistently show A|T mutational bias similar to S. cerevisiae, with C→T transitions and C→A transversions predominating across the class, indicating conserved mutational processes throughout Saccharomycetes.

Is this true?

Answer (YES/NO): NO